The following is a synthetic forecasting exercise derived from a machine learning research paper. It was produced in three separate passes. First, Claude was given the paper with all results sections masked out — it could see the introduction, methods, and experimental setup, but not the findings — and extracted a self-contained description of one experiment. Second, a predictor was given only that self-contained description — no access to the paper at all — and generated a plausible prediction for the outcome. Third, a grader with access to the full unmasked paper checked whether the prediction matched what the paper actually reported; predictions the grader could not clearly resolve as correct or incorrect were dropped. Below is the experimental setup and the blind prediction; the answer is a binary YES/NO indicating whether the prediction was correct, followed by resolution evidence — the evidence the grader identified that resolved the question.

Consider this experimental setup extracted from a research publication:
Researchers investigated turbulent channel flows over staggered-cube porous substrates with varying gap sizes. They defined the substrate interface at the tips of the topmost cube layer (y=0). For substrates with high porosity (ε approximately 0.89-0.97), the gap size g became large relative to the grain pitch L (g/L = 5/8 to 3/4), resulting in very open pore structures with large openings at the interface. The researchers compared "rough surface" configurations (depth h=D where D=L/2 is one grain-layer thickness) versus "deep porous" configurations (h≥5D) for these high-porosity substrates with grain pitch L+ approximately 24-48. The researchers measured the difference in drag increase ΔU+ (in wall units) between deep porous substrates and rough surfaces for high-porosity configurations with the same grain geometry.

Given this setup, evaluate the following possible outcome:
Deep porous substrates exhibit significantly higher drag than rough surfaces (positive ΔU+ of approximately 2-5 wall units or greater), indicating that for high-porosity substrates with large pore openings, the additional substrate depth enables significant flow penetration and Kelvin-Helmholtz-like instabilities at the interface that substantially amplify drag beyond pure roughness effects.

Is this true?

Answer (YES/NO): YES